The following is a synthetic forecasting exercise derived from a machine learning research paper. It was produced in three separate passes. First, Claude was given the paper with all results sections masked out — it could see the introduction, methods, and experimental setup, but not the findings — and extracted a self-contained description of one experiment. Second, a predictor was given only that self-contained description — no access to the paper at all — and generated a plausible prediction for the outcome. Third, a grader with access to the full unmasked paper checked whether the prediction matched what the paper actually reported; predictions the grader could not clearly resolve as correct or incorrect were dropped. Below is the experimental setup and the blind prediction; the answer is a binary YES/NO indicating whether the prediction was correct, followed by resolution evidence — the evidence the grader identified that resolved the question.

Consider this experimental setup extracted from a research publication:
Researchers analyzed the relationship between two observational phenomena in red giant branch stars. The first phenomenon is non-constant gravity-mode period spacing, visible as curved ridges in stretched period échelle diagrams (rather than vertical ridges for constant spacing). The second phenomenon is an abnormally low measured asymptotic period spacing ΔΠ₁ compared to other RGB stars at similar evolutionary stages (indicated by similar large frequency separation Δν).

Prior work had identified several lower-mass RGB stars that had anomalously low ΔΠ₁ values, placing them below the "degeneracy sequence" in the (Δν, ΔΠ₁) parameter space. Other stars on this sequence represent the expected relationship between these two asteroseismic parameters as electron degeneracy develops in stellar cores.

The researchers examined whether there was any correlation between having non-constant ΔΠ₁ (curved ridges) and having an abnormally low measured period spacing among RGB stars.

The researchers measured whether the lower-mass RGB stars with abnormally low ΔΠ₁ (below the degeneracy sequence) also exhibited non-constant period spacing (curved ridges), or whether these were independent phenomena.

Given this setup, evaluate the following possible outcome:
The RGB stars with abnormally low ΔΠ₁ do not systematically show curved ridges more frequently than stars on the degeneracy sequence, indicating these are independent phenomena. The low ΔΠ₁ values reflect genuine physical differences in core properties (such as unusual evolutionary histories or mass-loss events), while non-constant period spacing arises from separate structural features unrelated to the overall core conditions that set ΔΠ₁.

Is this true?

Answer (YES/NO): NO